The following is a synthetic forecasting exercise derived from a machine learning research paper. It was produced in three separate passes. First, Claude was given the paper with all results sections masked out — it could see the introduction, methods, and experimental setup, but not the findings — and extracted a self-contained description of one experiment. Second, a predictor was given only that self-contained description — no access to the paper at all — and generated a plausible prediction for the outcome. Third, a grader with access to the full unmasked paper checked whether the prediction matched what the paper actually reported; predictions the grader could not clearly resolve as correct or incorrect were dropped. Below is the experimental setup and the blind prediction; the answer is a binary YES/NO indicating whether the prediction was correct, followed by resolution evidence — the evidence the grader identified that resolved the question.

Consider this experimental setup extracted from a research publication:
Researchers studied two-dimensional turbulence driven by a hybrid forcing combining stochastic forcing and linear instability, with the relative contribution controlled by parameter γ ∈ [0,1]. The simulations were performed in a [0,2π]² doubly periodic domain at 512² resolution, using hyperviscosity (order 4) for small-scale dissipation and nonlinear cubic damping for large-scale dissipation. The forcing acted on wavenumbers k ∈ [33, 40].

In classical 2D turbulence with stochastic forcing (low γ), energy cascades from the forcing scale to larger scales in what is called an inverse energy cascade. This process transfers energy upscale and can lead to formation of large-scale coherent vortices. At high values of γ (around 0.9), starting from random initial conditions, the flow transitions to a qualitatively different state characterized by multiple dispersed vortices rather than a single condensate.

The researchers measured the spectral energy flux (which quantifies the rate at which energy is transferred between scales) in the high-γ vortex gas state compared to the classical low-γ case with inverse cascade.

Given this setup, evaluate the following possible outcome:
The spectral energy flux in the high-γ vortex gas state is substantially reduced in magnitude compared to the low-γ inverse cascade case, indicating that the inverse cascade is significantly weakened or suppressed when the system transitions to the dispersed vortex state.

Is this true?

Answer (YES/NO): NO